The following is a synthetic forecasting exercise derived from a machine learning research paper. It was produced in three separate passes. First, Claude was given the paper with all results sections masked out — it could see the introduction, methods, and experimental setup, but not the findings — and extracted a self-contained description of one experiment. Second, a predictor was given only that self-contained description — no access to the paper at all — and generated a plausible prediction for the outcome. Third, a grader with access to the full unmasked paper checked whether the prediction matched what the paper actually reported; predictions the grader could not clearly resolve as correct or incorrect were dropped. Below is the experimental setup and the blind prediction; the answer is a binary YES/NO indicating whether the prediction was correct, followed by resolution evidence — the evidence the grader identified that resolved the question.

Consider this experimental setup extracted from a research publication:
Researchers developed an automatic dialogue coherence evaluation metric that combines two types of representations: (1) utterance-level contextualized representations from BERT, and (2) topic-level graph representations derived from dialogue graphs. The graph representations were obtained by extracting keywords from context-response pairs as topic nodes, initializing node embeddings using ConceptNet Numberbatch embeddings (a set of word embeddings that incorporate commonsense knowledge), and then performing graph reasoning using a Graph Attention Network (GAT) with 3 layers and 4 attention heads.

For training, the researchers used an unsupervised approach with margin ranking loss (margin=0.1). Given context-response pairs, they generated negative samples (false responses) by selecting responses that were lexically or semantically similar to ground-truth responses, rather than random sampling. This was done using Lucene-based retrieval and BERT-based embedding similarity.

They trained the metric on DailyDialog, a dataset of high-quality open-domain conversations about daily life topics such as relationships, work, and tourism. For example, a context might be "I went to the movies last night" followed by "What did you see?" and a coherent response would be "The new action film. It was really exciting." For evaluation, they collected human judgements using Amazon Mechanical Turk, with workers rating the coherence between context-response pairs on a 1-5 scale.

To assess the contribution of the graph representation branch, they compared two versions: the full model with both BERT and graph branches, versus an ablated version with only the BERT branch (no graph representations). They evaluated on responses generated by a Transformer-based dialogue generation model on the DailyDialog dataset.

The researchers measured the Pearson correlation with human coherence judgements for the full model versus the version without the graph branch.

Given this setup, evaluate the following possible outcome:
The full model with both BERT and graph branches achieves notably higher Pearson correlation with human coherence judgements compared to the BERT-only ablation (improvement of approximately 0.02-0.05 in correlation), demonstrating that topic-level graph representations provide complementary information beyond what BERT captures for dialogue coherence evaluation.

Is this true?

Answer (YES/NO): YES